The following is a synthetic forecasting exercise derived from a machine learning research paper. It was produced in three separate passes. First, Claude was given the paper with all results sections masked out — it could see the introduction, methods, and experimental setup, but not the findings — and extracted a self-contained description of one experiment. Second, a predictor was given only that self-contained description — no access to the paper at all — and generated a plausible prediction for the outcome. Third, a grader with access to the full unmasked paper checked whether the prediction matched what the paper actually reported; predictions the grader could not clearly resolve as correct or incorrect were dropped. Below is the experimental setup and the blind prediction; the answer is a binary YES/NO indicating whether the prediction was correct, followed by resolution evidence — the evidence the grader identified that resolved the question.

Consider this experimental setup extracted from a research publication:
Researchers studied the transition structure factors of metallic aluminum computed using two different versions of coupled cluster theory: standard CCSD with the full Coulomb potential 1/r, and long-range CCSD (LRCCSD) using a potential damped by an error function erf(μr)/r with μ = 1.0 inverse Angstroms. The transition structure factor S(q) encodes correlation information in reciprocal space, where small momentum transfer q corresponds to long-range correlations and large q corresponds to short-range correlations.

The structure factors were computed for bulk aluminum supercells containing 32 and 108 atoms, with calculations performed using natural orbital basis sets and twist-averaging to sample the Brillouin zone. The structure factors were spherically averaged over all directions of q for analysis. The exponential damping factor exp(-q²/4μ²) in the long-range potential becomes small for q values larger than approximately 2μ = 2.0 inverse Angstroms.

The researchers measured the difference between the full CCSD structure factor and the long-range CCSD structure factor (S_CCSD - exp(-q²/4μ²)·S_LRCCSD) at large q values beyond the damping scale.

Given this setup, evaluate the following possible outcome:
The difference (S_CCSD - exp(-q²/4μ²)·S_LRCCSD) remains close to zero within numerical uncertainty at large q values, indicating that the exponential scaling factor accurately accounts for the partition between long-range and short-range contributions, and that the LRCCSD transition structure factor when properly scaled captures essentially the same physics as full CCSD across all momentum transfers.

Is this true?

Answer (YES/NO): NO